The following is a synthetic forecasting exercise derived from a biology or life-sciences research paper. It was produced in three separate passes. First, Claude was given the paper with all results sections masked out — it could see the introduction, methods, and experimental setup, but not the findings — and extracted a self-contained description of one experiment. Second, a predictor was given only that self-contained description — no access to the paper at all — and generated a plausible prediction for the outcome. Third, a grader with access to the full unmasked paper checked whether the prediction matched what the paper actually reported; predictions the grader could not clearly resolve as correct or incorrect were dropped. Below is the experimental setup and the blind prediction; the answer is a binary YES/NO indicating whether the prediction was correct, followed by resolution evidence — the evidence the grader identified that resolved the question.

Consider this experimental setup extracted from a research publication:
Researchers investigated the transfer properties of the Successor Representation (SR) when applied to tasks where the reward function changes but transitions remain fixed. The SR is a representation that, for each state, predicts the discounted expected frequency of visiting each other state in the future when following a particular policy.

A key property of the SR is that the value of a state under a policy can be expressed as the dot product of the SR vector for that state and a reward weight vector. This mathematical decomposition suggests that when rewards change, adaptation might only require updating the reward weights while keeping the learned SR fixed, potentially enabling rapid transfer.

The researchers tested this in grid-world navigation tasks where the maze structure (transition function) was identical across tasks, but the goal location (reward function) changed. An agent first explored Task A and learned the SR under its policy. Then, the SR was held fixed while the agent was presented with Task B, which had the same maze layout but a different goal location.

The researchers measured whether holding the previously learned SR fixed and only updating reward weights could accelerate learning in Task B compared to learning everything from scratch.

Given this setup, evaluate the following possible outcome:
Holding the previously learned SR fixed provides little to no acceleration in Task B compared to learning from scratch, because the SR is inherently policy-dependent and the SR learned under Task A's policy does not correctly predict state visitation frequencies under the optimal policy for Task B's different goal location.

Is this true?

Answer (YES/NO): NO